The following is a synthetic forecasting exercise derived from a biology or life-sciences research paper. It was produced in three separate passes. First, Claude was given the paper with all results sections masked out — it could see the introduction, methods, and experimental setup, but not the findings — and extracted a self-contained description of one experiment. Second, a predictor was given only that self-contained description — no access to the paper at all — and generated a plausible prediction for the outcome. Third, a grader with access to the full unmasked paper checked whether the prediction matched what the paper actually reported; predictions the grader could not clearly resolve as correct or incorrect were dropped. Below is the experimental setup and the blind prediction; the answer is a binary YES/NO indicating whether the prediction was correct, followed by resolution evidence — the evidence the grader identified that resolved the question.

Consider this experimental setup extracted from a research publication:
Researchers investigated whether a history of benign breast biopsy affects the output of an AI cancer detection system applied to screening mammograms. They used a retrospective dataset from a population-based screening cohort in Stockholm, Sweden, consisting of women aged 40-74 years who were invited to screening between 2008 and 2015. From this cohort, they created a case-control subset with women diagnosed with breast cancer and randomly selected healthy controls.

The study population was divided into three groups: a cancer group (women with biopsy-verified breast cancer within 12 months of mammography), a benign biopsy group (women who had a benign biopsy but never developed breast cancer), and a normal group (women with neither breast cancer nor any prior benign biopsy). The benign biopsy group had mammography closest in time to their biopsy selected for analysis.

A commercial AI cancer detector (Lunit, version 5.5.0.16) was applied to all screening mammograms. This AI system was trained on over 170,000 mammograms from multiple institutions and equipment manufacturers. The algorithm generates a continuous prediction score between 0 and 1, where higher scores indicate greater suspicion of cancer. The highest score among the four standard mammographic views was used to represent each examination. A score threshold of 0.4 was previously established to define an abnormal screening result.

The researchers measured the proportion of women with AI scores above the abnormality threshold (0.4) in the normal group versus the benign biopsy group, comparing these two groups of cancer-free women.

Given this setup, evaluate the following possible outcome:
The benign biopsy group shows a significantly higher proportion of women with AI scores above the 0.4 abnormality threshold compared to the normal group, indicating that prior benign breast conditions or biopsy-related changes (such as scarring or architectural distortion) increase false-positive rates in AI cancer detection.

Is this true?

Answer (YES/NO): YES